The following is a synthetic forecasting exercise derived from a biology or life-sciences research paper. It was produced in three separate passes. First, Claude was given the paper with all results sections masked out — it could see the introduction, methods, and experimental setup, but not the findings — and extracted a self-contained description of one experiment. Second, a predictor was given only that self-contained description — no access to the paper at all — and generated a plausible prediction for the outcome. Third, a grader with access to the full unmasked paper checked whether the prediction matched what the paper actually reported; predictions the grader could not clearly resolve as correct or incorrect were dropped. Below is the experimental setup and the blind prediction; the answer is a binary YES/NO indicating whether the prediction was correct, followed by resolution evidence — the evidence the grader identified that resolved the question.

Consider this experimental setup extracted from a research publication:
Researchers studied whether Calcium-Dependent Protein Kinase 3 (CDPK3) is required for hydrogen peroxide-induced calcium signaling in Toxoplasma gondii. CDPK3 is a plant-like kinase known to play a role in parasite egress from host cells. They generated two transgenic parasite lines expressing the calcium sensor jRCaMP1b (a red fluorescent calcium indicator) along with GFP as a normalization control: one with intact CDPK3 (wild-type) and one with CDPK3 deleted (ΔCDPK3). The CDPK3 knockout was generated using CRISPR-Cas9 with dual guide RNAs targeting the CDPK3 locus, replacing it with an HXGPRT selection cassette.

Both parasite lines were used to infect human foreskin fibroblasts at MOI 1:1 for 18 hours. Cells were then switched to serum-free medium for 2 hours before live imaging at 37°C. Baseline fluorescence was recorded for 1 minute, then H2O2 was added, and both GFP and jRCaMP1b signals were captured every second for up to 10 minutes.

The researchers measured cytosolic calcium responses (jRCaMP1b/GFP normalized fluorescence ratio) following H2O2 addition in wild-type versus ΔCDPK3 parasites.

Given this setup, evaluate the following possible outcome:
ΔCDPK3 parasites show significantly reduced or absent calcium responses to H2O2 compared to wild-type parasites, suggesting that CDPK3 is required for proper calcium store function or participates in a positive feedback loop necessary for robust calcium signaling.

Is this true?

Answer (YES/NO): NO